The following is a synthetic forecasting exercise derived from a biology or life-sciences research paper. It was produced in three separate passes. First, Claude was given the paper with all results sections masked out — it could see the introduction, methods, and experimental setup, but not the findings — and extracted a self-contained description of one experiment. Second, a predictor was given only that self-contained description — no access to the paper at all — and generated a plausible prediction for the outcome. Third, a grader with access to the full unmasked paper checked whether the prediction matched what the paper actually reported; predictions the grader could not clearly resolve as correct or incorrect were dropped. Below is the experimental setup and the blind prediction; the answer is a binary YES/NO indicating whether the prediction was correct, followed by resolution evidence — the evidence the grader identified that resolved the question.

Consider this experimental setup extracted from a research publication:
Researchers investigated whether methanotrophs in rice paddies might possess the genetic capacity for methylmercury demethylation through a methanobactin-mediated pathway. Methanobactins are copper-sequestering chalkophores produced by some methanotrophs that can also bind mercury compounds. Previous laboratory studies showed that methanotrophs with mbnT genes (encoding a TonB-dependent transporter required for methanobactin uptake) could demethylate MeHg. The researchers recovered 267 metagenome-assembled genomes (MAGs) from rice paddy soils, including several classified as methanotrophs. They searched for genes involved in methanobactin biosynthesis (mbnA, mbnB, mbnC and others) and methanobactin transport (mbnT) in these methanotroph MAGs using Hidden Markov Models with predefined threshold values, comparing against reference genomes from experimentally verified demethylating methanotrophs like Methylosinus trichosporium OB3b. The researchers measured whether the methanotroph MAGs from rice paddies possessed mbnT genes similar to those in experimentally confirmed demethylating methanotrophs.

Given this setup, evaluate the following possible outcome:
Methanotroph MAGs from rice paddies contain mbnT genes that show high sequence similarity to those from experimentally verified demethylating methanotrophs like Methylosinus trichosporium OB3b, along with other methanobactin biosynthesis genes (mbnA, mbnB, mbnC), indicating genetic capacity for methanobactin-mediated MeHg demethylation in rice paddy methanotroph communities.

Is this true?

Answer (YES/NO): NO